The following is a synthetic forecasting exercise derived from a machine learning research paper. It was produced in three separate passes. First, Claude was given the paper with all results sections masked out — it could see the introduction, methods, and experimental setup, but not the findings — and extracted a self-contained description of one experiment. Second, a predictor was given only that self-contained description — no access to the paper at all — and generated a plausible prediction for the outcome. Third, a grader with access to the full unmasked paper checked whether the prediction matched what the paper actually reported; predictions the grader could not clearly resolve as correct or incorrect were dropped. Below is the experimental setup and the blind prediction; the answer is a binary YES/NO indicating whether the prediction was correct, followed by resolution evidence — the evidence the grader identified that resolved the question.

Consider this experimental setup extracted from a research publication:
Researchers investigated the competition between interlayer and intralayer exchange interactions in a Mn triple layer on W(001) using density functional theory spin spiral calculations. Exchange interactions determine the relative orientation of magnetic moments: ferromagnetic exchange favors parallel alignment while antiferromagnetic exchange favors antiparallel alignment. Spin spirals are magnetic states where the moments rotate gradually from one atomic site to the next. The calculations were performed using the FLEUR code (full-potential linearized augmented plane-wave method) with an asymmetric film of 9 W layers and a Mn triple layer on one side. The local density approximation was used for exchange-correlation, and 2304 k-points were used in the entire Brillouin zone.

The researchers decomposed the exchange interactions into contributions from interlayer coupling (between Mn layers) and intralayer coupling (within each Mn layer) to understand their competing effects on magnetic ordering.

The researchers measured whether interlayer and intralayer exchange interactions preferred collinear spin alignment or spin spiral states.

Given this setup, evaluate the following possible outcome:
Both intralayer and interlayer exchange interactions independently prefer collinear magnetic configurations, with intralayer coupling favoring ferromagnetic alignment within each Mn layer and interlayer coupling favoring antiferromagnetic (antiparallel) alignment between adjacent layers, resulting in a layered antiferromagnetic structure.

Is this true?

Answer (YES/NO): NO